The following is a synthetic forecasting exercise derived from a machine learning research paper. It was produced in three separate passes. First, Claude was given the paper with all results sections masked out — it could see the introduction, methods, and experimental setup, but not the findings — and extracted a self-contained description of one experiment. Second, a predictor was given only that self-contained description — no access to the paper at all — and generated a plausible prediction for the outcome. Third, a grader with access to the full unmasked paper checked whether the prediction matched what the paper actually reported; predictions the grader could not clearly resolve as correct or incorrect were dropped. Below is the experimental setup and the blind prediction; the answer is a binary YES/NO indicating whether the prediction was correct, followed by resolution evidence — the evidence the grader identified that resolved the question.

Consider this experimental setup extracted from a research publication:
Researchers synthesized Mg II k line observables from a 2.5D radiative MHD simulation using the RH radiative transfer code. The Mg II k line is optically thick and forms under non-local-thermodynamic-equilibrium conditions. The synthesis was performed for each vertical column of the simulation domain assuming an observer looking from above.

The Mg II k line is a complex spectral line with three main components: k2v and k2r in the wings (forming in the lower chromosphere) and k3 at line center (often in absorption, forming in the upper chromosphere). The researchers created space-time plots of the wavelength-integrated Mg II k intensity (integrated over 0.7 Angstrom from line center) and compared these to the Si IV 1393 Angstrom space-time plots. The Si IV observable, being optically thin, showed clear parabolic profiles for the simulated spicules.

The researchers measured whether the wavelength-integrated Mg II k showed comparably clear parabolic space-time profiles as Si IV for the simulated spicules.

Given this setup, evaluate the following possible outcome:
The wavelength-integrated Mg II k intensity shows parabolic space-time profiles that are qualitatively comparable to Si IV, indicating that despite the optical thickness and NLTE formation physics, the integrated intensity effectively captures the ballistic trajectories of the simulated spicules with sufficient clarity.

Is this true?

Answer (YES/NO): NO